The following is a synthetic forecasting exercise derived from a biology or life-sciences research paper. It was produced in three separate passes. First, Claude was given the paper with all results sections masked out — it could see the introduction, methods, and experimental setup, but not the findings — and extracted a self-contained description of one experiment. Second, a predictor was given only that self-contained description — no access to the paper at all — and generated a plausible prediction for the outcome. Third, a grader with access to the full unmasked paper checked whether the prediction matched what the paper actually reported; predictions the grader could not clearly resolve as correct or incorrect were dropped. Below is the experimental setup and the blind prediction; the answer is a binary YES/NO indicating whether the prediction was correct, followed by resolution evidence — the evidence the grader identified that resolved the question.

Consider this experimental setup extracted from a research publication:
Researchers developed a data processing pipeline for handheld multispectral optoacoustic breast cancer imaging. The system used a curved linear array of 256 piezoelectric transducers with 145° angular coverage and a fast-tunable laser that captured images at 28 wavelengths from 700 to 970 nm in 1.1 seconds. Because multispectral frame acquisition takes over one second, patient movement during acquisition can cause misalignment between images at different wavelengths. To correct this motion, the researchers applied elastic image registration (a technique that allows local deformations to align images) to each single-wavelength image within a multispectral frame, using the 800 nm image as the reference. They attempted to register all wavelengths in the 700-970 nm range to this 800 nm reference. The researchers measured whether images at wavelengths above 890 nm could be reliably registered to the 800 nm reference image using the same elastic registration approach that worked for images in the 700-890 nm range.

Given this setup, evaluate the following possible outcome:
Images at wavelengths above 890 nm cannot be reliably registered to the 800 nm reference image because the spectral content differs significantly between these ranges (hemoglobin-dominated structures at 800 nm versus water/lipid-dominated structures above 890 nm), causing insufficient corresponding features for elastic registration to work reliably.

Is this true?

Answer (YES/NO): YES